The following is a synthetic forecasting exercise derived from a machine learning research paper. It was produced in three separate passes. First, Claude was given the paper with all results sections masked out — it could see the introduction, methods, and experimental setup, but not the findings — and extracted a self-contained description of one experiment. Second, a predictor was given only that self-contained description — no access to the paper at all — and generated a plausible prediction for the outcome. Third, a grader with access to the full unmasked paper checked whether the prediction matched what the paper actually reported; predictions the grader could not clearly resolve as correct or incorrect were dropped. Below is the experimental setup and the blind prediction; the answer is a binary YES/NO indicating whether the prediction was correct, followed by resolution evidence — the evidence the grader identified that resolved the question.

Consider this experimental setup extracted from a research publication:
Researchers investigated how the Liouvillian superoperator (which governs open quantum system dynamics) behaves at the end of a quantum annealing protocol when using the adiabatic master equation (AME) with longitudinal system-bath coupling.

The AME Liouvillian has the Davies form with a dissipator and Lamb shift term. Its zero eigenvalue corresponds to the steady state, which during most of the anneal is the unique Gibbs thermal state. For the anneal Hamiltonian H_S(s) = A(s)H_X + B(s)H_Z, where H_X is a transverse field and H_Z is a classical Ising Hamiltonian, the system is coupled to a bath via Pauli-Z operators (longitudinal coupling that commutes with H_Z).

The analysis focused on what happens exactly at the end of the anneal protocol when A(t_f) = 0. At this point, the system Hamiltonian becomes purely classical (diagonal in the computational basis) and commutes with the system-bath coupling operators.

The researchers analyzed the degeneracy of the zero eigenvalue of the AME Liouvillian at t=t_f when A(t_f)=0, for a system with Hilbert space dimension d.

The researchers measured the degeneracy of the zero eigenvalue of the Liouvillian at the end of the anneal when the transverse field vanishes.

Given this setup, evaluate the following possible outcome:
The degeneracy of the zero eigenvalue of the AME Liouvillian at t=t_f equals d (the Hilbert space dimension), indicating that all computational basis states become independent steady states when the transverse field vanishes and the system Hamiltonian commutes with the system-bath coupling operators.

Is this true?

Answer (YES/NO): NO